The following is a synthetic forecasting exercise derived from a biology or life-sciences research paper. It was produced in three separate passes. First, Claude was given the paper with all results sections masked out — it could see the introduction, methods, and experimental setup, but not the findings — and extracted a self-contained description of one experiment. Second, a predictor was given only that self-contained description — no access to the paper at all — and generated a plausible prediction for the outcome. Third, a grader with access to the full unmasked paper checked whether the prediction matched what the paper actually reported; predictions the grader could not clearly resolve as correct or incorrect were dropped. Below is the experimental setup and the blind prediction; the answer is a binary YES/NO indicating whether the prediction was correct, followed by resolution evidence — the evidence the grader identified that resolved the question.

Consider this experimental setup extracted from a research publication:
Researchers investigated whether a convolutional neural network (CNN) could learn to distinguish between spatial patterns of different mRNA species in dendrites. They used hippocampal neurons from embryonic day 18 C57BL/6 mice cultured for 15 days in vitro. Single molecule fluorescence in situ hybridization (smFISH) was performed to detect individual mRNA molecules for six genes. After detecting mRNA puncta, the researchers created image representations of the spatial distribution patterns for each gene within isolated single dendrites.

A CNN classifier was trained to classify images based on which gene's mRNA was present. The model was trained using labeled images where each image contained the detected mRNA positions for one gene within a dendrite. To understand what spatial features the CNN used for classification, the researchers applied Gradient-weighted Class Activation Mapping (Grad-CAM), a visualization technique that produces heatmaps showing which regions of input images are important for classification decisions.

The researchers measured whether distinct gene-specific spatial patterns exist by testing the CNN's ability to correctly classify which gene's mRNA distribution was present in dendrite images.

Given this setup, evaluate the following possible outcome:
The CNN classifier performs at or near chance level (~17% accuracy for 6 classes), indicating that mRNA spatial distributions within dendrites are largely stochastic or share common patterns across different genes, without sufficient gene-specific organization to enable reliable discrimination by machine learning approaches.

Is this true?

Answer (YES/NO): NO